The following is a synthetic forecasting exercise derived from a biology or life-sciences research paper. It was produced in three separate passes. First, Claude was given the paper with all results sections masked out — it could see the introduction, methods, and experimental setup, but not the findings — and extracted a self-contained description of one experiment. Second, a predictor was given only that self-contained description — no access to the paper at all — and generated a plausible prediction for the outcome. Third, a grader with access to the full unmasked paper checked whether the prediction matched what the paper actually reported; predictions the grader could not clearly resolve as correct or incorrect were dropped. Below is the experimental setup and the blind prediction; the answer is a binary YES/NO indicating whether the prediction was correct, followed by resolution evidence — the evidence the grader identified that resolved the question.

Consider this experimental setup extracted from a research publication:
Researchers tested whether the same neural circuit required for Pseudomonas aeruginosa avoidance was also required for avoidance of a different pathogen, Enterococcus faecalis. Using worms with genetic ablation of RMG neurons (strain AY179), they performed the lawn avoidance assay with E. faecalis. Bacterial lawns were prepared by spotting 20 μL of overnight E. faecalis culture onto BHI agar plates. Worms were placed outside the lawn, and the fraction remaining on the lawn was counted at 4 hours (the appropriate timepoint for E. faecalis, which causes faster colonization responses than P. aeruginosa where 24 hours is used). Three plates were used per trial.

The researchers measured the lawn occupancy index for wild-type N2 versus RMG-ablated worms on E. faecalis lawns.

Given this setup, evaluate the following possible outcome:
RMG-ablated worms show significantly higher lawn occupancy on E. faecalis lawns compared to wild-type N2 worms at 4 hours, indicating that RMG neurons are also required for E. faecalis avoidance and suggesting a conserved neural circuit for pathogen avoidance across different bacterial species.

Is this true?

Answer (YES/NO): YES